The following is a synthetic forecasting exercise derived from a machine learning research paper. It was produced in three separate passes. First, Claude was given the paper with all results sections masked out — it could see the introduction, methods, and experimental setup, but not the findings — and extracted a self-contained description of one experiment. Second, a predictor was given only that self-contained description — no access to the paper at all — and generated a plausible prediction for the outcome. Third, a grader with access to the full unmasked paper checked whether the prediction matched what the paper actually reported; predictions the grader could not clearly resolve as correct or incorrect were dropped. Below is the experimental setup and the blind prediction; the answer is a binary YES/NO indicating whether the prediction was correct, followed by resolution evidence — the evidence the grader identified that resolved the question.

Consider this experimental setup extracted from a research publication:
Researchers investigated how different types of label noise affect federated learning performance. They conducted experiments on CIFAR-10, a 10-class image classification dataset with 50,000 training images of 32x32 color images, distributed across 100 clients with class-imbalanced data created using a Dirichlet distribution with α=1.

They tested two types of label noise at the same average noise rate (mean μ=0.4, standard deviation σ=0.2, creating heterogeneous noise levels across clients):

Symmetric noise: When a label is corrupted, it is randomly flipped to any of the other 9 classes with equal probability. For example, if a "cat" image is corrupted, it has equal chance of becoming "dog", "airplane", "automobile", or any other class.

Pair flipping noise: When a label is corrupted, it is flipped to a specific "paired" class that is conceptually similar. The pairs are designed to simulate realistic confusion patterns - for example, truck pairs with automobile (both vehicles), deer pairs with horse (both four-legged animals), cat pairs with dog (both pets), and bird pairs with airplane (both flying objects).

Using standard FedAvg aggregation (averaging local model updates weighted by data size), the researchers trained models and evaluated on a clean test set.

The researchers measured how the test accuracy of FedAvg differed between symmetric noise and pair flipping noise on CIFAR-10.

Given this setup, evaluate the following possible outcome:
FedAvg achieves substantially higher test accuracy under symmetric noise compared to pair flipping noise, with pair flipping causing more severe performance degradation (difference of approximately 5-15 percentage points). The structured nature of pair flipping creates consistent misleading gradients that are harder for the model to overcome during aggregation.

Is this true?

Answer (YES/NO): NO